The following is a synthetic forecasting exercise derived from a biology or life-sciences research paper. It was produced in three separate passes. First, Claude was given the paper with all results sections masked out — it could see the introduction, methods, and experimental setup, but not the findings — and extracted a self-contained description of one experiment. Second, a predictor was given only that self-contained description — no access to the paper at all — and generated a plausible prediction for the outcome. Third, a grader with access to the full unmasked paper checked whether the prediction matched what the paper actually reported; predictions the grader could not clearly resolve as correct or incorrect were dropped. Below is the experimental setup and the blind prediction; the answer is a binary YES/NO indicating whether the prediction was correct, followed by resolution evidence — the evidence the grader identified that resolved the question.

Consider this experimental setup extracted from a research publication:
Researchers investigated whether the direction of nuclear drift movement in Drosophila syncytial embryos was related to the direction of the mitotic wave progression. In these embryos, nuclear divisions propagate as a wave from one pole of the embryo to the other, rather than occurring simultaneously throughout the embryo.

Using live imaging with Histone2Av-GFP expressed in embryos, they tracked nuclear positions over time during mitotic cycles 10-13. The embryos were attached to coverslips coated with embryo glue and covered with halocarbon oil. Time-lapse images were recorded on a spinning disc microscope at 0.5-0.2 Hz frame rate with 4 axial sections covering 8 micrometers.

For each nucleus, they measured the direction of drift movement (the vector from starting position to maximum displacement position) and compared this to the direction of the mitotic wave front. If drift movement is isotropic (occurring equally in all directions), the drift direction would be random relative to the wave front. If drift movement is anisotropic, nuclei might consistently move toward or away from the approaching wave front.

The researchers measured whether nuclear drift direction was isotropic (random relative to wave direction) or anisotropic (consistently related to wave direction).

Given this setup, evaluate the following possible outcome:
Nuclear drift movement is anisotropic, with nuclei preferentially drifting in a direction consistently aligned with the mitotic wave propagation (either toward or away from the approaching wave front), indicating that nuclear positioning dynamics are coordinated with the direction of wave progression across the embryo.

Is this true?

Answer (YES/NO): YES